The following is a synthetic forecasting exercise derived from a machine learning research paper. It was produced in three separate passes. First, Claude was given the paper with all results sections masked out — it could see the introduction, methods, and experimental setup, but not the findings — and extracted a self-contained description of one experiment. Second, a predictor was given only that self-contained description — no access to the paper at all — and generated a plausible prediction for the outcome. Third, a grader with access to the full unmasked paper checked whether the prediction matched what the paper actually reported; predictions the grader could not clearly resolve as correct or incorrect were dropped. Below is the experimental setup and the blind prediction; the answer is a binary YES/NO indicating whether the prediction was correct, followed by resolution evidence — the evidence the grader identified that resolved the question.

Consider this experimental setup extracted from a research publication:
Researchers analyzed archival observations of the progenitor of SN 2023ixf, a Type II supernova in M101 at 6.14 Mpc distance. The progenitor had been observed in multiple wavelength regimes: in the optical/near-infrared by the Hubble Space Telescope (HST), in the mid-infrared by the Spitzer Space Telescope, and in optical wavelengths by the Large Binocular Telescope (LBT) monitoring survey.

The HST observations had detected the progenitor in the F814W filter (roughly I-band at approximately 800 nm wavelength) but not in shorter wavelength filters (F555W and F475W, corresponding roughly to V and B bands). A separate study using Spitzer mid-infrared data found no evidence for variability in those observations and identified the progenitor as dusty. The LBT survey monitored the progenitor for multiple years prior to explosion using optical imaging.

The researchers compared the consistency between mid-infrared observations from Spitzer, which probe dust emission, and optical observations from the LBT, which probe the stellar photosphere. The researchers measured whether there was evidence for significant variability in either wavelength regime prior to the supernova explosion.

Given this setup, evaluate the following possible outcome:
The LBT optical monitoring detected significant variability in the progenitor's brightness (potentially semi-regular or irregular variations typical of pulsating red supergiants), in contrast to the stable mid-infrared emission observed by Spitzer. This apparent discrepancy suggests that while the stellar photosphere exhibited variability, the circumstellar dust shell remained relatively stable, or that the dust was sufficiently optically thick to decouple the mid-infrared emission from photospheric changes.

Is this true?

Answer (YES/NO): NO